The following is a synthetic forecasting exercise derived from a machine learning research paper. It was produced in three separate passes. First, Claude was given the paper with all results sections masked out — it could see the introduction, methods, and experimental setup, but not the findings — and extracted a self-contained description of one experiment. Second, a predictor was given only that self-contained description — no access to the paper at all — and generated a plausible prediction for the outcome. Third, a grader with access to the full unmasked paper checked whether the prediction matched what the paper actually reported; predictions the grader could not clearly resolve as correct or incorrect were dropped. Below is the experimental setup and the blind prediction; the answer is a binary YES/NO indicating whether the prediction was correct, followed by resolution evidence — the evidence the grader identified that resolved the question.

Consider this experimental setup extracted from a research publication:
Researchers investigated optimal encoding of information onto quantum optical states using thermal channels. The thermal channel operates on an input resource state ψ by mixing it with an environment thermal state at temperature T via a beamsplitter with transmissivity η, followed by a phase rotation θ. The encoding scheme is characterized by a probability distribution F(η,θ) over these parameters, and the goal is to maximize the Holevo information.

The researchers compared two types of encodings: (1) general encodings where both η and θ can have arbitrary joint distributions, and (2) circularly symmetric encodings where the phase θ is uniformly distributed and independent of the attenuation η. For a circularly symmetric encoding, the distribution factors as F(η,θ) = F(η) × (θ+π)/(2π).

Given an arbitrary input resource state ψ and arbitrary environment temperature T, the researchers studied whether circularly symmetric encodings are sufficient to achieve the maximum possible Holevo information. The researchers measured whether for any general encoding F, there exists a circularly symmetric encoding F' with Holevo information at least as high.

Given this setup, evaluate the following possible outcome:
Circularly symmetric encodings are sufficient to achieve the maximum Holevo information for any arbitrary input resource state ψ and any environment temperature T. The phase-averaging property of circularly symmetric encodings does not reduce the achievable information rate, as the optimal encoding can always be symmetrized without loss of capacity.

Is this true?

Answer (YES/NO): YES